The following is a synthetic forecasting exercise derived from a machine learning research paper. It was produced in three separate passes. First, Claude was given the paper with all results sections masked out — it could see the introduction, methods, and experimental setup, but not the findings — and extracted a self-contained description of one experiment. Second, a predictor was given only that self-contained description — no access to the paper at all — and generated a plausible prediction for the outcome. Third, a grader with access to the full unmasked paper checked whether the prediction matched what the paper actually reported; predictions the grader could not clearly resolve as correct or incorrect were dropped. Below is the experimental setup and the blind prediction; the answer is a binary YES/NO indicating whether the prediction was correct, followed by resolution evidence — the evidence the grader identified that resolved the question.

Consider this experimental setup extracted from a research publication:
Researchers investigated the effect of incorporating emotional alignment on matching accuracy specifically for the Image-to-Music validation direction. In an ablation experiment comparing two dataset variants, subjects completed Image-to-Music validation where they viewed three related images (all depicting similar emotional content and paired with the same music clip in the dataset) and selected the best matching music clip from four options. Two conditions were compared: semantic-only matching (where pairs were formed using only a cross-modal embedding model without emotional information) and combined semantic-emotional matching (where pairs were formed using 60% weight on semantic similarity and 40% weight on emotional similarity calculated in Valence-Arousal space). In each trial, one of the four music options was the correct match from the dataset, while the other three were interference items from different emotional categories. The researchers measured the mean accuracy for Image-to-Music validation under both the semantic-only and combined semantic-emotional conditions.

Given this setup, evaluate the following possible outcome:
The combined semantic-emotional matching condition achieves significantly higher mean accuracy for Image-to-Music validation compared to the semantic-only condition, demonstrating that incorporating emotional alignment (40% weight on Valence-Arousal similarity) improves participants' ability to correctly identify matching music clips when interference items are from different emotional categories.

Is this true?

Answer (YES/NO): NO